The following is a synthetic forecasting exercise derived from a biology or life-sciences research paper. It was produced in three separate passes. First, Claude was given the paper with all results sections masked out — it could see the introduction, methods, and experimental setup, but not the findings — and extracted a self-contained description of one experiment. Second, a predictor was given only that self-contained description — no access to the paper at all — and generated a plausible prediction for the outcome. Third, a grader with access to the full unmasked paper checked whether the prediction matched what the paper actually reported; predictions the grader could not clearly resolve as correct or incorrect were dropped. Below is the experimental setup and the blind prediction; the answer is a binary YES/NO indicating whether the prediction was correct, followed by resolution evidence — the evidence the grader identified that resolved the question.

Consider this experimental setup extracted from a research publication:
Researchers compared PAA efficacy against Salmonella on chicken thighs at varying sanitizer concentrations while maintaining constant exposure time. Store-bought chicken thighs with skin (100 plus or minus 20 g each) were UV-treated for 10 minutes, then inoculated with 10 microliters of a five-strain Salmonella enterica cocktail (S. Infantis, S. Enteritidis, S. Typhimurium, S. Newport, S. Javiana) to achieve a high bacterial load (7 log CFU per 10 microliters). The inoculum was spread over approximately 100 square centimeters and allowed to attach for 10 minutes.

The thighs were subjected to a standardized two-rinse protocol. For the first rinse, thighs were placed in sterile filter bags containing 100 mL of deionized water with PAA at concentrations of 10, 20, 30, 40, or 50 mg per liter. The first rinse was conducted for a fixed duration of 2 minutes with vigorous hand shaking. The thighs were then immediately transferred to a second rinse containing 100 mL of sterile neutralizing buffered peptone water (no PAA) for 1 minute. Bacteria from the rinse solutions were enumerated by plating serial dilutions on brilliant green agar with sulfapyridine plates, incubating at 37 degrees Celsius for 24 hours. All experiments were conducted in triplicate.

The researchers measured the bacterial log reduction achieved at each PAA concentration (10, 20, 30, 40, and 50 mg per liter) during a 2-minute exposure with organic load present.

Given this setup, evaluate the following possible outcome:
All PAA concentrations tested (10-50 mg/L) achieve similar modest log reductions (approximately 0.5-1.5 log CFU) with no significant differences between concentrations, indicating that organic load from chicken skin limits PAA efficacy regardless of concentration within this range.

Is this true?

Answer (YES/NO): NO